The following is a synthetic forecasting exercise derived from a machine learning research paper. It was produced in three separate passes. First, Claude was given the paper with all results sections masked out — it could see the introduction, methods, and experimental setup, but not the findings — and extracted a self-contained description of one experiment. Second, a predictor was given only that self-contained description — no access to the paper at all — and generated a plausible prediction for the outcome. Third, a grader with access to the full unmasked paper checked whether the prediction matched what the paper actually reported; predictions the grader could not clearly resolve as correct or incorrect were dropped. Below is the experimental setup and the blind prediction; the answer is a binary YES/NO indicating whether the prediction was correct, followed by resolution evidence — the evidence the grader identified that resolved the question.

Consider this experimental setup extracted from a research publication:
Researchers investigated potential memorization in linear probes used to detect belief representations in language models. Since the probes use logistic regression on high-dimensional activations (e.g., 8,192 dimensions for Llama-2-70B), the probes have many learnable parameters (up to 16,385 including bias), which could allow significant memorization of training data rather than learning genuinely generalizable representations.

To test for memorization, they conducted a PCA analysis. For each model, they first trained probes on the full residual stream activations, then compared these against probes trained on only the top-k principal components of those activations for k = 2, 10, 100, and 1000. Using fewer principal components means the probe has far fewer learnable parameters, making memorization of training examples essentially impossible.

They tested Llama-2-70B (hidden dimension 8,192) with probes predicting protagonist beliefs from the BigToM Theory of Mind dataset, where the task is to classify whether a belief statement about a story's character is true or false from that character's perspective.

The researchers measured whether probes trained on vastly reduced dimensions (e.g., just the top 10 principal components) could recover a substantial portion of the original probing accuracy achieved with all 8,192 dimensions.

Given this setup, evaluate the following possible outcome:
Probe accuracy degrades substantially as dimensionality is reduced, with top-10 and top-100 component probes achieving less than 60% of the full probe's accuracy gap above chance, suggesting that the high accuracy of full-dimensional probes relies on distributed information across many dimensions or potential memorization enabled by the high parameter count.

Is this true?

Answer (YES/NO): NO